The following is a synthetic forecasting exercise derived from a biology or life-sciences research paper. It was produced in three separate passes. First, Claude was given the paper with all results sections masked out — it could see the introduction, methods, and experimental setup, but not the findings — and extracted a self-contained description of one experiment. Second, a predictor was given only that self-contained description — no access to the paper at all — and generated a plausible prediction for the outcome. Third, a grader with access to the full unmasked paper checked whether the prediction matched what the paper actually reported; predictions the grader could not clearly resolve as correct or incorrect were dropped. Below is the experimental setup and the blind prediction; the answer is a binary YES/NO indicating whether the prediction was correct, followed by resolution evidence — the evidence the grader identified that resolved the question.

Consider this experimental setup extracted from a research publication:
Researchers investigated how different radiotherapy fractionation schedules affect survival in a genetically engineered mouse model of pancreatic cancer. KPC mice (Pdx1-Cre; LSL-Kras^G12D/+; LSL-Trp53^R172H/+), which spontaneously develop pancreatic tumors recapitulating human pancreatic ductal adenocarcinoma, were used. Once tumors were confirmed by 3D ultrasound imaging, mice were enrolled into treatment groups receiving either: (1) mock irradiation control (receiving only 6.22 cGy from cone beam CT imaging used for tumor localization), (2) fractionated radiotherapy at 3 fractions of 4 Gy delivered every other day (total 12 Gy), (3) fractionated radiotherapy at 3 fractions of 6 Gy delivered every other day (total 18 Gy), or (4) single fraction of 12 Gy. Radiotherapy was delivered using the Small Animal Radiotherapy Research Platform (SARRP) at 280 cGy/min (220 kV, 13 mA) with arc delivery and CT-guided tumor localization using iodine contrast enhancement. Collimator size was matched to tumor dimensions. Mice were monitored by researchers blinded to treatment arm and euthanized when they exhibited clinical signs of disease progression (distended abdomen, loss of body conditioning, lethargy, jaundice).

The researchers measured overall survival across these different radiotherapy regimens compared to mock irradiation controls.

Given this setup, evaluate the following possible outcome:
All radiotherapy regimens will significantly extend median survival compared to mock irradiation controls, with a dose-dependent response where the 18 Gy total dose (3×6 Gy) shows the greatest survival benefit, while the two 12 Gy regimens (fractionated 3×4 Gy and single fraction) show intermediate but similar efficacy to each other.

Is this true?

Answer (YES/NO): NO